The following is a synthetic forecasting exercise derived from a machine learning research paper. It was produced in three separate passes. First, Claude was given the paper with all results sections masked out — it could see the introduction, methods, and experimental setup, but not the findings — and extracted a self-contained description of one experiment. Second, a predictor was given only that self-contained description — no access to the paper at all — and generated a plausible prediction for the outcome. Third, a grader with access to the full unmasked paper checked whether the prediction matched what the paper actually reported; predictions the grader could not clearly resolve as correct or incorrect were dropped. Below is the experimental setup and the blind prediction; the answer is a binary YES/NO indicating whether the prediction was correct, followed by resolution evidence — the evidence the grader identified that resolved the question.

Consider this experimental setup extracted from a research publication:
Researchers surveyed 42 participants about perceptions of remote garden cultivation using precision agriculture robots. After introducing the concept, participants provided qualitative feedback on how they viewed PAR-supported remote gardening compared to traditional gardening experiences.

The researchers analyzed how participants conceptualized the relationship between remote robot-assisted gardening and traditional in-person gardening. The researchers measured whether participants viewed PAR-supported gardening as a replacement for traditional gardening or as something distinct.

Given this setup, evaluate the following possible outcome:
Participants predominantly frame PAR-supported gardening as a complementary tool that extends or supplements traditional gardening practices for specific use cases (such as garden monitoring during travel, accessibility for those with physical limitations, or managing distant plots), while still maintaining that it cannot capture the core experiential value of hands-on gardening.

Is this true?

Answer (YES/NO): NO